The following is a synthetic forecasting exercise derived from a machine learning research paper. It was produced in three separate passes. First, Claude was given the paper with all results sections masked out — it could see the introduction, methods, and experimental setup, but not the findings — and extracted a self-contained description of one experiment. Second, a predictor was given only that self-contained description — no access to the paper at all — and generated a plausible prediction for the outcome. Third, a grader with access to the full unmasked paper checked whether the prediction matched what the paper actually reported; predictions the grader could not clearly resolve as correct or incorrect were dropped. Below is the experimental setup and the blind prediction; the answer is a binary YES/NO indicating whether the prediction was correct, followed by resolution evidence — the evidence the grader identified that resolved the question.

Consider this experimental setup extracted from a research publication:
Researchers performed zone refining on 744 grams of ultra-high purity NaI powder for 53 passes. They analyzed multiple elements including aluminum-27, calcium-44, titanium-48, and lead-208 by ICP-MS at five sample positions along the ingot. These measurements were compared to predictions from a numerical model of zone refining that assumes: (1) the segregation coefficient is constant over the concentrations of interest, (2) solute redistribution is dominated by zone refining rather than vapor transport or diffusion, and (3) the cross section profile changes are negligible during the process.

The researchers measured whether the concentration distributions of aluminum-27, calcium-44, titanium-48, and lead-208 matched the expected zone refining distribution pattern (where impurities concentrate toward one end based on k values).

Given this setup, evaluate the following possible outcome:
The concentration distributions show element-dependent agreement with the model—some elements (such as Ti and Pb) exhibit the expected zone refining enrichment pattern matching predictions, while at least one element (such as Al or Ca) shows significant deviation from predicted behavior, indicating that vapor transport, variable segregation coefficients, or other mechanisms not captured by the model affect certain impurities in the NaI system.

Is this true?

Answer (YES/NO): NO